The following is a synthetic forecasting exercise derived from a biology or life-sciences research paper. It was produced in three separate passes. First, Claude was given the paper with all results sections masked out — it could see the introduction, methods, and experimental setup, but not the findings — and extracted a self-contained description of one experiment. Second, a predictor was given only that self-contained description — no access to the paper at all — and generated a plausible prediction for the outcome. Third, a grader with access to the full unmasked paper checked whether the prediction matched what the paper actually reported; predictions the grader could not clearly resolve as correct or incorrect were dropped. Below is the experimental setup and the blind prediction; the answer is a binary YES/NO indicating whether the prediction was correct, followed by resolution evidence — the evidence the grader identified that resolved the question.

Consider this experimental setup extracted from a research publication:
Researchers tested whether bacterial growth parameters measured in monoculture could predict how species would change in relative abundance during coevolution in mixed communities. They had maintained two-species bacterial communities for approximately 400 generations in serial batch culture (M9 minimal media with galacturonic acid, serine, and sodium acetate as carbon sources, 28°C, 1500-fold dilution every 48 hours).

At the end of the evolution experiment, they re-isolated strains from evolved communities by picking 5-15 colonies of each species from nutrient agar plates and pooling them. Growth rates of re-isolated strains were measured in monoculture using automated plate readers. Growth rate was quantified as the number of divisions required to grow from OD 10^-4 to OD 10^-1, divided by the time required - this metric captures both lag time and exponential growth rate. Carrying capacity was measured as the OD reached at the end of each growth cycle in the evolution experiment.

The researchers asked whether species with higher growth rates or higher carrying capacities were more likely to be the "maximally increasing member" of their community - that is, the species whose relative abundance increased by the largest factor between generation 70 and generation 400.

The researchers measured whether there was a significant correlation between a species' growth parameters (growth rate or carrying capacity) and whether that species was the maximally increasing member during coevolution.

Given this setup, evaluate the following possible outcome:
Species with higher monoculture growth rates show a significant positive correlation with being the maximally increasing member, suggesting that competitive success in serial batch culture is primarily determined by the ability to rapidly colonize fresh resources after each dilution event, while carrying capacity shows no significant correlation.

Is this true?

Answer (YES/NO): NO